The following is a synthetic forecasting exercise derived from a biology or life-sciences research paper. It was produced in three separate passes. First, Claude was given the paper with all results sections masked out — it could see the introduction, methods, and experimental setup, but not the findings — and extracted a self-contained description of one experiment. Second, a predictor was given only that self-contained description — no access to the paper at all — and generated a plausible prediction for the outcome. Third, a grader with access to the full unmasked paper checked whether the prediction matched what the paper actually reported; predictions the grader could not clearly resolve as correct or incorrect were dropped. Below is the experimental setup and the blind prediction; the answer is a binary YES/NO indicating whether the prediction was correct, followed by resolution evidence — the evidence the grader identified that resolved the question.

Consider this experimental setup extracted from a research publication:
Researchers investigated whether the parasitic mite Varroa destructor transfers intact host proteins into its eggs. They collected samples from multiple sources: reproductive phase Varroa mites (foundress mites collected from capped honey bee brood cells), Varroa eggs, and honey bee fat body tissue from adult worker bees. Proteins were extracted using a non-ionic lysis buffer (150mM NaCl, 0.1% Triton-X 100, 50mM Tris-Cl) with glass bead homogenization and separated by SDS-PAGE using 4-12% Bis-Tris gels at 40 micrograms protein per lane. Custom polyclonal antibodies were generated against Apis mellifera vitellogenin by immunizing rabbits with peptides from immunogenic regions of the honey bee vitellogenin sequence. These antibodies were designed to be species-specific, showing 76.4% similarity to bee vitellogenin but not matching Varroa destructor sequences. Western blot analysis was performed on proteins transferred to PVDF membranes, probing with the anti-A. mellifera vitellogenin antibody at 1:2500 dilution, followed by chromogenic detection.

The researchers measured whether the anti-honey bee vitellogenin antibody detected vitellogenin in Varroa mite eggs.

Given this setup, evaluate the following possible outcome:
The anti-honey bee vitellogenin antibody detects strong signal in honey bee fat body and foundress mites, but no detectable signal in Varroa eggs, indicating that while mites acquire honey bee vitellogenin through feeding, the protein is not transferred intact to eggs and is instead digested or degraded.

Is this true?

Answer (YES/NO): NO